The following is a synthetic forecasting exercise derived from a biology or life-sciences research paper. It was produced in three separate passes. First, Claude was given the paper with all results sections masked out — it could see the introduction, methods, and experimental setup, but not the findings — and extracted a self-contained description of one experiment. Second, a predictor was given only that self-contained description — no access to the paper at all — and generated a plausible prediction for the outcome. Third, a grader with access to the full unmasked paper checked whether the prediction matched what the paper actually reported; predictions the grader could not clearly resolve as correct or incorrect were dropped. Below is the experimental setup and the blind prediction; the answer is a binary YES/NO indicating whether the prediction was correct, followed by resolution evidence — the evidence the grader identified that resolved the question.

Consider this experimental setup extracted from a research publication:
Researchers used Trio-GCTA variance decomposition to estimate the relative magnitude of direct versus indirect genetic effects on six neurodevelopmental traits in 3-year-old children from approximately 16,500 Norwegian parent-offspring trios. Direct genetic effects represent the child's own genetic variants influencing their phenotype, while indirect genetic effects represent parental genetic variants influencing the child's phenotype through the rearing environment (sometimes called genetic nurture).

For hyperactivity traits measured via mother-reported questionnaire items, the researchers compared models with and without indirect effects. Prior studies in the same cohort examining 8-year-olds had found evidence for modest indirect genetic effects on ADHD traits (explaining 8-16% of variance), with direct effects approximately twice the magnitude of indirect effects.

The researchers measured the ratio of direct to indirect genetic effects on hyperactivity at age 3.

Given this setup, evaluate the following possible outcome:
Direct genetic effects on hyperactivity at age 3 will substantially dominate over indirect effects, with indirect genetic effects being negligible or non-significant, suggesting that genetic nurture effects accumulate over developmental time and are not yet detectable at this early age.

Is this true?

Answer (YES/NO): NO